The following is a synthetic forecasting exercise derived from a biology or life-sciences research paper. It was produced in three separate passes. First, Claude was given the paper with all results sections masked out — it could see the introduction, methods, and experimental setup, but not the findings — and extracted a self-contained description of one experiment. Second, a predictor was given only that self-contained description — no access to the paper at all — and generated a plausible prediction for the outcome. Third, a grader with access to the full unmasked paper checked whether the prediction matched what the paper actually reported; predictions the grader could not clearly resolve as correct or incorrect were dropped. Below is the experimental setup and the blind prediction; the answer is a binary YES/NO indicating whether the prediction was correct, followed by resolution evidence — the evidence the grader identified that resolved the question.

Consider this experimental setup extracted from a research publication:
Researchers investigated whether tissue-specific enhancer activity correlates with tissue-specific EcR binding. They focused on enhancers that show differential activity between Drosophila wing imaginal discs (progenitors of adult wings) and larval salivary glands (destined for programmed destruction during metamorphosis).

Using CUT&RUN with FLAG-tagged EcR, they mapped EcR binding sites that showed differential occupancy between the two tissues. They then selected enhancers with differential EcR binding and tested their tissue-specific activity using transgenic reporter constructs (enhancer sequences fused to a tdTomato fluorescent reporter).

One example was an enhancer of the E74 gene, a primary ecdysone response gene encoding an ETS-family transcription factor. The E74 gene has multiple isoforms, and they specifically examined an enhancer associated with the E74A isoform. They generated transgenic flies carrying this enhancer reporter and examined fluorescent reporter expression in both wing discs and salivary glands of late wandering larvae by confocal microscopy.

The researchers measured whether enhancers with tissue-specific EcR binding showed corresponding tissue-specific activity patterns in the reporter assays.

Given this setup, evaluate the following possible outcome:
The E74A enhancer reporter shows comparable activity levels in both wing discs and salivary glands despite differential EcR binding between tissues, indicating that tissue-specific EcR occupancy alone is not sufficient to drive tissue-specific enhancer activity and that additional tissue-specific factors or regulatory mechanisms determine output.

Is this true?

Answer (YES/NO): NO